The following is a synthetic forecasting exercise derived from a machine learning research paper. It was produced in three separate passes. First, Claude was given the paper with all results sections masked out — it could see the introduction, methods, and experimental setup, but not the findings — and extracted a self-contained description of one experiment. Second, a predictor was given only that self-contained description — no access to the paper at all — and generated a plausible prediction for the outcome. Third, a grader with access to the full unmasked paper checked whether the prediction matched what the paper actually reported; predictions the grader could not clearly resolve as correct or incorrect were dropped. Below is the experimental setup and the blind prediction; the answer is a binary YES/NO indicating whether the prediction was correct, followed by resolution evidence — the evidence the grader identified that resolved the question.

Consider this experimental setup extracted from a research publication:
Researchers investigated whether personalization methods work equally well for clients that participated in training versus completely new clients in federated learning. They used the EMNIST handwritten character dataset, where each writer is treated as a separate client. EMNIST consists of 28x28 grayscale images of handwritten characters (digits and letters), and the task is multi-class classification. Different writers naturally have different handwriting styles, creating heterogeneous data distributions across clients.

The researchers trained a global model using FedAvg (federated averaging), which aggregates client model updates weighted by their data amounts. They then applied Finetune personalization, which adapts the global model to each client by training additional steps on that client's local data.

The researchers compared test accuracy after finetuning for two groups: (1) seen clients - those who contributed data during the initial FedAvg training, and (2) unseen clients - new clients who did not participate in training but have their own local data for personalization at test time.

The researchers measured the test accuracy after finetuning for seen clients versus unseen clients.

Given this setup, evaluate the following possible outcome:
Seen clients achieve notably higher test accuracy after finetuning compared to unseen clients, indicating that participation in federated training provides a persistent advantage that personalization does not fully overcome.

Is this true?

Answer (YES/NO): NO